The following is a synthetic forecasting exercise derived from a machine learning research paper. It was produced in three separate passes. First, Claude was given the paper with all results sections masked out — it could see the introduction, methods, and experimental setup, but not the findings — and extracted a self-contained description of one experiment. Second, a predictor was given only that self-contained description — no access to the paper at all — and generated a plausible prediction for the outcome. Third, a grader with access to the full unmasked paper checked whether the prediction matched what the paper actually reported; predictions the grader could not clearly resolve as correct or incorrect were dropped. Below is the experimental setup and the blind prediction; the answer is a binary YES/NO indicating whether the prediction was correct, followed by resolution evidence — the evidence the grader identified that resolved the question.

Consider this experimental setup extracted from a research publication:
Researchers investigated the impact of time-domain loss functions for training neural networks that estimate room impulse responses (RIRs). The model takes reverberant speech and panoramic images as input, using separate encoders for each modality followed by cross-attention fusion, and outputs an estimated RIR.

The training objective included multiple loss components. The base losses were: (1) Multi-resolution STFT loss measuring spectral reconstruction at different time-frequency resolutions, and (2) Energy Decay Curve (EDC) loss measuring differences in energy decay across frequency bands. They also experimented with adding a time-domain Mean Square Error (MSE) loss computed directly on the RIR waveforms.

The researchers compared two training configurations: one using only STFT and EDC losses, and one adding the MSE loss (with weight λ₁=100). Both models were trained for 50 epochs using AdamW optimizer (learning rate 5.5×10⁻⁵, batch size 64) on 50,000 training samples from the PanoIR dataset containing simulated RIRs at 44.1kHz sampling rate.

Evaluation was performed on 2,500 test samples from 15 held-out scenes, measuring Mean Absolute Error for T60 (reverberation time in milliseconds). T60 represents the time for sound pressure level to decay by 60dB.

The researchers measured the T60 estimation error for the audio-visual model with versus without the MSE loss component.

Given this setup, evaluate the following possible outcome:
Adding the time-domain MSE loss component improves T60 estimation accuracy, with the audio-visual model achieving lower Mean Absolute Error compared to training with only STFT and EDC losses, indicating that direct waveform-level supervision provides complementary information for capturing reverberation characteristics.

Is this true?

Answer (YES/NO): YES